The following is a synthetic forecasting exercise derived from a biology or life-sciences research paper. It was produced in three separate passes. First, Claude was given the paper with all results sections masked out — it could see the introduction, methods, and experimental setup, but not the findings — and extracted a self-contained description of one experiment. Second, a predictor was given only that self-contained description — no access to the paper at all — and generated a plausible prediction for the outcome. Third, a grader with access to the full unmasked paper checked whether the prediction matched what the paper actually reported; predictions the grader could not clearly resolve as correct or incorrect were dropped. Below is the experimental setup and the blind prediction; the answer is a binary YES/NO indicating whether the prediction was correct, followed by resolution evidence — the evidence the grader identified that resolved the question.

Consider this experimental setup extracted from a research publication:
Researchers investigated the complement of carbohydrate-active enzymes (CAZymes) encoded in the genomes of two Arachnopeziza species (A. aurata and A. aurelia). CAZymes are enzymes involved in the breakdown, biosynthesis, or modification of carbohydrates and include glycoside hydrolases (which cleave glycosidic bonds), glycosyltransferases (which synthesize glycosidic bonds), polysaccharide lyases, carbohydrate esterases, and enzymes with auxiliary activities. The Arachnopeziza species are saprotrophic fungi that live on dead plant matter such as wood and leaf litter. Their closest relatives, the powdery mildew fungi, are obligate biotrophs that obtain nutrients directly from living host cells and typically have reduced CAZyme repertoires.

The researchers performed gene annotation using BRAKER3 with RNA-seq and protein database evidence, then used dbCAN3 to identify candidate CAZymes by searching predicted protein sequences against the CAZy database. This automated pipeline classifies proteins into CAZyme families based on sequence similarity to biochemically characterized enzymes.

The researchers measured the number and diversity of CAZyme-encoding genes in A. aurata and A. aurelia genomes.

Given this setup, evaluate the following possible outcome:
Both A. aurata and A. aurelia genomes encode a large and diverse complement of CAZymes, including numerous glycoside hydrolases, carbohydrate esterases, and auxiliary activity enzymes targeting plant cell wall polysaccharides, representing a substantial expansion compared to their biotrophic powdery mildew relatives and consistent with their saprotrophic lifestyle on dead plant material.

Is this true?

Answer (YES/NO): YES